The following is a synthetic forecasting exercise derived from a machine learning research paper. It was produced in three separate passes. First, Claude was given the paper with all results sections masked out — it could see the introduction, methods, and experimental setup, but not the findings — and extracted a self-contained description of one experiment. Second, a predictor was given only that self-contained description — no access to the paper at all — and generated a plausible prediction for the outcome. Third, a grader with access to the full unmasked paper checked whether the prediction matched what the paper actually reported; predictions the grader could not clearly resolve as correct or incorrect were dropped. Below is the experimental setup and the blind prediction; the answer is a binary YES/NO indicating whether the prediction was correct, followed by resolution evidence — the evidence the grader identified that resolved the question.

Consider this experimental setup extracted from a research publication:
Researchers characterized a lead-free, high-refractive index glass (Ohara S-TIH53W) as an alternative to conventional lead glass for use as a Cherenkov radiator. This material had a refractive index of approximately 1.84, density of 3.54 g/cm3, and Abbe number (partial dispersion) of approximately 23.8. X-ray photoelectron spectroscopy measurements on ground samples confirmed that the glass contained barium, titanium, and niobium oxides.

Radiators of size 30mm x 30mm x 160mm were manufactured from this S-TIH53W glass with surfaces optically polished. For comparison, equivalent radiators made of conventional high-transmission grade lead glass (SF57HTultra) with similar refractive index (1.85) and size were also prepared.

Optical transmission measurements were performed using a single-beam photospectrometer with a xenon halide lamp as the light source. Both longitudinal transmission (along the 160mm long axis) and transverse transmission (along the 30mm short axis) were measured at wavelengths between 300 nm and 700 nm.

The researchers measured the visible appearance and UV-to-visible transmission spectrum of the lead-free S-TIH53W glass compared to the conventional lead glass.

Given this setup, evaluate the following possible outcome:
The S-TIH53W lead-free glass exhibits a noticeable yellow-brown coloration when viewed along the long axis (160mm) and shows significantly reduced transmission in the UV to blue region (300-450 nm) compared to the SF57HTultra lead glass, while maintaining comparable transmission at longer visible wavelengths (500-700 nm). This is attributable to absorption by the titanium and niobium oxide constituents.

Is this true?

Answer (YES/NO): NO